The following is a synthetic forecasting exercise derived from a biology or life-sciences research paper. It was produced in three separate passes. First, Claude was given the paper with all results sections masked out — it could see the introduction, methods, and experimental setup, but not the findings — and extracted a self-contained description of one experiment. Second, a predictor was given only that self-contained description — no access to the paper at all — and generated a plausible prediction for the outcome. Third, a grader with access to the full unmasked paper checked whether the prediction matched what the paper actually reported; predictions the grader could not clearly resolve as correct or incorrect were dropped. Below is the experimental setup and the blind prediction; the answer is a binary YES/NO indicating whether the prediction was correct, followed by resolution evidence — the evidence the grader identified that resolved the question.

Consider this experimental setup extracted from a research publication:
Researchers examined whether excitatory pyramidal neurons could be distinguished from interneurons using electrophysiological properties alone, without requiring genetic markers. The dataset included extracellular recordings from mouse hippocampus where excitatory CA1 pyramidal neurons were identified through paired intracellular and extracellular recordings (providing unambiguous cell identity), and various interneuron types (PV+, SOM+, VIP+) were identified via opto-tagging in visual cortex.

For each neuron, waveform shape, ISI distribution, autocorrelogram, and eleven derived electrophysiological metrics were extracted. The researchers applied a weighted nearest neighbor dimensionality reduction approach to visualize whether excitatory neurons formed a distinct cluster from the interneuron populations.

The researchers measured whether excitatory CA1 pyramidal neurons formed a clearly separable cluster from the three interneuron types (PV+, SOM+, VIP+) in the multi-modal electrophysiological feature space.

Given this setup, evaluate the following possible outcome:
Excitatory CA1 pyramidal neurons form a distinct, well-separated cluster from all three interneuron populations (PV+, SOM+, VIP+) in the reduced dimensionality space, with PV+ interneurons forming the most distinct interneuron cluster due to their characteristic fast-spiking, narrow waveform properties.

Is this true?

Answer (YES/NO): NO